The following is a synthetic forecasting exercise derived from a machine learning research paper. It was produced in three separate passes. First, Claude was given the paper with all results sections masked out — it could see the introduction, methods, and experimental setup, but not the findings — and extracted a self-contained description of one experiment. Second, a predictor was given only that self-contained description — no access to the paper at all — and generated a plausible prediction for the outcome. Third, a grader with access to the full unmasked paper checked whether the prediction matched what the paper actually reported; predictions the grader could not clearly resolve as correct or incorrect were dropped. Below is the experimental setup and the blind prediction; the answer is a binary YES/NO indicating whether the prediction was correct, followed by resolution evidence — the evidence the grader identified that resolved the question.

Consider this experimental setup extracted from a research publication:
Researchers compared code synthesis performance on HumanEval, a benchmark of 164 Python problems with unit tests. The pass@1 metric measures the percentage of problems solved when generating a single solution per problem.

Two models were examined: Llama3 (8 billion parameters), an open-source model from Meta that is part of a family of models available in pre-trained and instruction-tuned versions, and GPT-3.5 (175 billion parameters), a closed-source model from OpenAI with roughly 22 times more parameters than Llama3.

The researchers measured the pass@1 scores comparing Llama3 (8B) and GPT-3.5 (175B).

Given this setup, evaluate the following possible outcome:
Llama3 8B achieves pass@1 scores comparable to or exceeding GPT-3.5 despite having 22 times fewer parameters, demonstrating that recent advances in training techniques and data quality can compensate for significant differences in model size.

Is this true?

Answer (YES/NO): YES